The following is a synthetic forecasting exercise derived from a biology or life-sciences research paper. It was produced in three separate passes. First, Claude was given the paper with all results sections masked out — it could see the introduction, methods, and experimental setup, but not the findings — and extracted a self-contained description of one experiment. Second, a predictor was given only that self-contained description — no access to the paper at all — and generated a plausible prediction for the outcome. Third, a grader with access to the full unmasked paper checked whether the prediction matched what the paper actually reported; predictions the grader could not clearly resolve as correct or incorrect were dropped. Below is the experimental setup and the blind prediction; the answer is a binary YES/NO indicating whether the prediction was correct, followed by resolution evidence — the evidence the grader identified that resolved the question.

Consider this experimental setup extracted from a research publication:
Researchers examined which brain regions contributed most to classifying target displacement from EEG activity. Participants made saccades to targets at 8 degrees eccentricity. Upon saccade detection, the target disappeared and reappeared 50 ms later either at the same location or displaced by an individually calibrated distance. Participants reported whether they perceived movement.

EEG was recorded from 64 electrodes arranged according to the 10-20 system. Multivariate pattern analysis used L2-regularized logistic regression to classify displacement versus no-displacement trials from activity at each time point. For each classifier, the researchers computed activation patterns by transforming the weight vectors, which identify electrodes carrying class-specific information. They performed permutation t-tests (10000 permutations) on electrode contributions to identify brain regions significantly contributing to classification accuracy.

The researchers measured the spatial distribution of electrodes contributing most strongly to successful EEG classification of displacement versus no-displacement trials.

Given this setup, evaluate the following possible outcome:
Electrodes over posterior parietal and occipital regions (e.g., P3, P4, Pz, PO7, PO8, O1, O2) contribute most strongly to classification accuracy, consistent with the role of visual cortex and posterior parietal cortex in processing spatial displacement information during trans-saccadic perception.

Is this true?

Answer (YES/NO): YES